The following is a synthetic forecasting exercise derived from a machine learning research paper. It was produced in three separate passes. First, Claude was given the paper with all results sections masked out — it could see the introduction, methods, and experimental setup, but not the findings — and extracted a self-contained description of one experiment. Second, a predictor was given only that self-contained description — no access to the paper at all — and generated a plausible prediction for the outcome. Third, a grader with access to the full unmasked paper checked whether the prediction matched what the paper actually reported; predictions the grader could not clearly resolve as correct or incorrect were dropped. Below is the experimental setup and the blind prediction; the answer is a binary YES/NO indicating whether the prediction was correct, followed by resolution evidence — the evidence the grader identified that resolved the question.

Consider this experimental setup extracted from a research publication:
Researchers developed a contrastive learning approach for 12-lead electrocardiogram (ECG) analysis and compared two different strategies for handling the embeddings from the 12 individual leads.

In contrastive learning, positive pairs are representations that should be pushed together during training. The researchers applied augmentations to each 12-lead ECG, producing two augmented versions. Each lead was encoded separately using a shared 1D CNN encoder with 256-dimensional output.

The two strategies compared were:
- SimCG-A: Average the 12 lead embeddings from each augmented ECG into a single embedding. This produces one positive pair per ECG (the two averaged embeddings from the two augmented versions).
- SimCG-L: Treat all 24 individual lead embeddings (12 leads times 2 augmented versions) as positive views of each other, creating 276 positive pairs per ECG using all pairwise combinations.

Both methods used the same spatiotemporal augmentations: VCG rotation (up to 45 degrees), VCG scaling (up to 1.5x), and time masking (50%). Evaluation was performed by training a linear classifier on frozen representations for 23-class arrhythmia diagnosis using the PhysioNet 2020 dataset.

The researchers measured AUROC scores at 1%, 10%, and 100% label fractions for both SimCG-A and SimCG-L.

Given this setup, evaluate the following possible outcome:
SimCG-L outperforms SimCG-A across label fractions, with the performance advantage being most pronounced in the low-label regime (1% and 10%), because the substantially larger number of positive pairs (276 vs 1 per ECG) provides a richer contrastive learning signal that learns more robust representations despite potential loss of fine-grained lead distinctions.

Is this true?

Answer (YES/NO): NO